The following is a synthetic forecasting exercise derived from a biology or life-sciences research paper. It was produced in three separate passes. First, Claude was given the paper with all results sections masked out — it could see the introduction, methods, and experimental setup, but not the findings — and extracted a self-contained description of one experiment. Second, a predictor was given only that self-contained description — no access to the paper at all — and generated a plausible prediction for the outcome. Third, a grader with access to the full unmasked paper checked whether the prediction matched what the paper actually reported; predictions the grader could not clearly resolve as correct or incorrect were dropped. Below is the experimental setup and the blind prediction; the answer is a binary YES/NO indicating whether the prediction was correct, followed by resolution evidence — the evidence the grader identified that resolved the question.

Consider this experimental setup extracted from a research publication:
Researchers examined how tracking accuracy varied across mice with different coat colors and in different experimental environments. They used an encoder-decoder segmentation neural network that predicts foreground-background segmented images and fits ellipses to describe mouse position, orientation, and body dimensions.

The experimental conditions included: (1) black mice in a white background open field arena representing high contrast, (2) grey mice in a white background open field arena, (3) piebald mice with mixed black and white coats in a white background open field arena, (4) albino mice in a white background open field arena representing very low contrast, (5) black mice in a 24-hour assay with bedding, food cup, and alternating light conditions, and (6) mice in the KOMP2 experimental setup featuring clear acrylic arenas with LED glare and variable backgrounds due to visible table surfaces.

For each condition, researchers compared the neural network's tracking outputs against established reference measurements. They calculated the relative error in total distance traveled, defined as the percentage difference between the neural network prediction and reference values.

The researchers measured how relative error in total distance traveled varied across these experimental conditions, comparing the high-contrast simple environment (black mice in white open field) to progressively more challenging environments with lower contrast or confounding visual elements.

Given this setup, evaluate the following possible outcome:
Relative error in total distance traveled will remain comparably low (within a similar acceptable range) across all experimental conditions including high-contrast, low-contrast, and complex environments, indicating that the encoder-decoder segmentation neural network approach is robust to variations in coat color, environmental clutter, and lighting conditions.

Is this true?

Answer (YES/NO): NO